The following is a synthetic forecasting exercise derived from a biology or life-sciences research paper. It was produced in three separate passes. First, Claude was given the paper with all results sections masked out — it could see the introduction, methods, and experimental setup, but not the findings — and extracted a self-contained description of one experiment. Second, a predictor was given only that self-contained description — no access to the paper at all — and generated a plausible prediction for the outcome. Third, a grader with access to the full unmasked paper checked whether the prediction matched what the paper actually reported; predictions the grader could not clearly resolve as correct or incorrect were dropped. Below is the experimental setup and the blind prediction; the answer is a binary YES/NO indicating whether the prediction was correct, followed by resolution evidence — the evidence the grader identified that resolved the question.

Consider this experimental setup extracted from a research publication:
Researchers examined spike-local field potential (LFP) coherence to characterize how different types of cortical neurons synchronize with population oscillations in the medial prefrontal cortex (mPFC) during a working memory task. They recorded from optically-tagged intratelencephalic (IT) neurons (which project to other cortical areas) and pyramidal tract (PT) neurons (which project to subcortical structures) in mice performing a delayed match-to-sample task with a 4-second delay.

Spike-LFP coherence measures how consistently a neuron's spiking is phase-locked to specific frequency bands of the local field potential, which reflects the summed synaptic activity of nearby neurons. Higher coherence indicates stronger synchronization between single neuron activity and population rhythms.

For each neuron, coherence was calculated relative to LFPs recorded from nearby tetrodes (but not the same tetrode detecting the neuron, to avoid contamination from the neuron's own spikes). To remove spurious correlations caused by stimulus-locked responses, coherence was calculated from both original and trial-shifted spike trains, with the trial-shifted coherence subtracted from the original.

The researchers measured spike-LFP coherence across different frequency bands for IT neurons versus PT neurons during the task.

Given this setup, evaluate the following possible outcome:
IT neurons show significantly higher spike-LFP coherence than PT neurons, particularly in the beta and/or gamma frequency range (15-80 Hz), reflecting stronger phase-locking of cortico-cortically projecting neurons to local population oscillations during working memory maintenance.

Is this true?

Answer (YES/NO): NO